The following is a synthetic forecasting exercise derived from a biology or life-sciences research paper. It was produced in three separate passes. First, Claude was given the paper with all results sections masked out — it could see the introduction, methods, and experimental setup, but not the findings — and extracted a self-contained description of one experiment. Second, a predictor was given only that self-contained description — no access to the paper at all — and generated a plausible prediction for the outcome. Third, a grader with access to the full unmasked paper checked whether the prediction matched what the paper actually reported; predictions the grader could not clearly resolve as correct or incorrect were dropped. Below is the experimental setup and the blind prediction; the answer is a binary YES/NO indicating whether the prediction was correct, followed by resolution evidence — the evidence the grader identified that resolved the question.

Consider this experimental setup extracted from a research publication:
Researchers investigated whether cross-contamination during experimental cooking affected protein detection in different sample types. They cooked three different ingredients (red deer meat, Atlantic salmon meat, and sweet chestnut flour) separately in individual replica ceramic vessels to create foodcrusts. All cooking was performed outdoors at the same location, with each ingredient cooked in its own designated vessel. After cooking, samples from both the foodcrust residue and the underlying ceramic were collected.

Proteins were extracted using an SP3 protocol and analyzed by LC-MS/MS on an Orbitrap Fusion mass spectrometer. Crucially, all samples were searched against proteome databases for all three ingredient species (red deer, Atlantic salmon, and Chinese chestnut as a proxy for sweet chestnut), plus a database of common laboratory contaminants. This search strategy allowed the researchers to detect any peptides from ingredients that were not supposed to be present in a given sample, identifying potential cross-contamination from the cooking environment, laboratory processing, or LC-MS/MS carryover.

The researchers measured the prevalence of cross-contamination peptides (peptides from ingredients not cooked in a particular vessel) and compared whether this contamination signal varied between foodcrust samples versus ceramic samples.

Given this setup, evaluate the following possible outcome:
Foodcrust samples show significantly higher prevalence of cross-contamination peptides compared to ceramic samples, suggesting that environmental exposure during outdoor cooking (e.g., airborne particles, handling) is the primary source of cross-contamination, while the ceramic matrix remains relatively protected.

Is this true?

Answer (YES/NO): NO